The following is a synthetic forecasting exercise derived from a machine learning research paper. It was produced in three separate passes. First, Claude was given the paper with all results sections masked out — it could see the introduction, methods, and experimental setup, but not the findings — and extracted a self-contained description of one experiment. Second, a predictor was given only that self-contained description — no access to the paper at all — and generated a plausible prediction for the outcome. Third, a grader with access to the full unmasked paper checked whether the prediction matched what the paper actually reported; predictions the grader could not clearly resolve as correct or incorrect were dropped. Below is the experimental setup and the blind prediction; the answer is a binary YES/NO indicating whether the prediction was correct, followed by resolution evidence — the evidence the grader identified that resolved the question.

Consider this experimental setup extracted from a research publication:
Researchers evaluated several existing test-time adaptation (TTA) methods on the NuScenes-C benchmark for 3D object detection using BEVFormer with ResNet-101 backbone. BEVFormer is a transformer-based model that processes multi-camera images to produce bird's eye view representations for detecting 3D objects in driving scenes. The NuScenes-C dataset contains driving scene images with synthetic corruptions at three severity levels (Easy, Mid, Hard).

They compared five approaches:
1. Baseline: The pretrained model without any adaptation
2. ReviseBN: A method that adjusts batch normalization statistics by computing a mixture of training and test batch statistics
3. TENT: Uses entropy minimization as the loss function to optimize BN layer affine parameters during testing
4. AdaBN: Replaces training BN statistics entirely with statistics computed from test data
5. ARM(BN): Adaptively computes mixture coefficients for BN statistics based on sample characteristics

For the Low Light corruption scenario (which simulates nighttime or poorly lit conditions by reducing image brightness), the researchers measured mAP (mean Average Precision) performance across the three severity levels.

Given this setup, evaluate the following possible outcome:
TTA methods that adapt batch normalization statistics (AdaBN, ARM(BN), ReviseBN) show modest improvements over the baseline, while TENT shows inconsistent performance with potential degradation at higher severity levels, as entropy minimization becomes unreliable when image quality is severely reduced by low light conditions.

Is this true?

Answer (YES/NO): NO